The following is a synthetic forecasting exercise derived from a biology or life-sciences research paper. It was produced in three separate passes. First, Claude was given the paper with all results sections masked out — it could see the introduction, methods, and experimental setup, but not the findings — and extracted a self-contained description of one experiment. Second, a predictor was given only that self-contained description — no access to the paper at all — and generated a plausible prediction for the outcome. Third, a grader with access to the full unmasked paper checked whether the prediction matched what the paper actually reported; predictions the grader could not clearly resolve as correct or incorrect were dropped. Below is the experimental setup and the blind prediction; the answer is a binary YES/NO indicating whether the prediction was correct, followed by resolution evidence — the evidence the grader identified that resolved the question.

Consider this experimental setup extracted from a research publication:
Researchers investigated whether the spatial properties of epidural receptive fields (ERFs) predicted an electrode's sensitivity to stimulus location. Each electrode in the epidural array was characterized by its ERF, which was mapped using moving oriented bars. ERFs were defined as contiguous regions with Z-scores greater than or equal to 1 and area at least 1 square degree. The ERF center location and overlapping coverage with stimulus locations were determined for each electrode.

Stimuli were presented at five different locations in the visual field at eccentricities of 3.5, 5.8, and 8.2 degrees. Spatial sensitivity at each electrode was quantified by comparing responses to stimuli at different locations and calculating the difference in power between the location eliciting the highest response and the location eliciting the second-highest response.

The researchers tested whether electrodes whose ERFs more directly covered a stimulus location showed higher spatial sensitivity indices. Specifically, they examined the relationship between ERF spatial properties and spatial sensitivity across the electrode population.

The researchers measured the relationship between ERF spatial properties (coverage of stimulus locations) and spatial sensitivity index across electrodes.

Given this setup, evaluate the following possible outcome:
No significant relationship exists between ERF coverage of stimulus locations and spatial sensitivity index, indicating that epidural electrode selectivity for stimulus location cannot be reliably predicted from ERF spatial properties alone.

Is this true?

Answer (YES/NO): NO